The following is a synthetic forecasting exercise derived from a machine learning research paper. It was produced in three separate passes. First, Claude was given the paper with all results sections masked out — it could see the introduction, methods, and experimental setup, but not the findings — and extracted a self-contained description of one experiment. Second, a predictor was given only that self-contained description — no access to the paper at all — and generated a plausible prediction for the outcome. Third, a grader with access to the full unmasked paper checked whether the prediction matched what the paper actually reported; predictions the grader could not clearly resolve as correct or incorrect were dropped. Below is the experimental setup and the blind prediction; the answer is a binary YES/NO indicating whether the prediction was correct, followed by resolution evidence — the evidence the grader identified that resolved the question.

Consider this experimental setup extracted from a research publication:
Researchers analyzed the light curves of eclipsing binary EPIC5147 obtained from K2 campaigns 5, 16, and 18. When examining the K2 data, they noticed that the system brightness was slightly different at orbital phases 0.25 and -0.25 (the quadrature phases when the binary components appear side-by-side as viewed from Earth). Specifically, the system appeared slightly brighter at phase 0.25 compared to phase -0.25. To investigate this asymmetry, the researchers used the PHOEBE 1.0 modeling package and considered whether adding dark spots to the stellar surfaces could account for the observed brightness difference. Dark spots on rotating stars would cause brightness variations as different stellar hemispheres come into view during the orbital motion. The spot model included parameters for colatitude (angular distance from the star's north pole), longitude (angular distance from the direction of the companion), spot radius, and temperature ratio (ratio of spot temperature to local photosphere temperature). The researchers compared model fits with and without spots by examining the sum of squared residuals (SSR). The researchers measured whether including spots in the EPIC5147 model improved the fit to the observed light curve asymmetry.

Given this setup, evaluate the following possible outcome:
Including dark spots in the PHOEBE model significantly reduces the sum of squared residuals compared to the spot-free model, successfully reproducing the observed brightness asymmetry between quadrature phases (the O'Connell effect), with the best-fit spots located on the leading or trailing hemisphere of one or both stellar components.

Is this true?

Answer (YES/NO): NO